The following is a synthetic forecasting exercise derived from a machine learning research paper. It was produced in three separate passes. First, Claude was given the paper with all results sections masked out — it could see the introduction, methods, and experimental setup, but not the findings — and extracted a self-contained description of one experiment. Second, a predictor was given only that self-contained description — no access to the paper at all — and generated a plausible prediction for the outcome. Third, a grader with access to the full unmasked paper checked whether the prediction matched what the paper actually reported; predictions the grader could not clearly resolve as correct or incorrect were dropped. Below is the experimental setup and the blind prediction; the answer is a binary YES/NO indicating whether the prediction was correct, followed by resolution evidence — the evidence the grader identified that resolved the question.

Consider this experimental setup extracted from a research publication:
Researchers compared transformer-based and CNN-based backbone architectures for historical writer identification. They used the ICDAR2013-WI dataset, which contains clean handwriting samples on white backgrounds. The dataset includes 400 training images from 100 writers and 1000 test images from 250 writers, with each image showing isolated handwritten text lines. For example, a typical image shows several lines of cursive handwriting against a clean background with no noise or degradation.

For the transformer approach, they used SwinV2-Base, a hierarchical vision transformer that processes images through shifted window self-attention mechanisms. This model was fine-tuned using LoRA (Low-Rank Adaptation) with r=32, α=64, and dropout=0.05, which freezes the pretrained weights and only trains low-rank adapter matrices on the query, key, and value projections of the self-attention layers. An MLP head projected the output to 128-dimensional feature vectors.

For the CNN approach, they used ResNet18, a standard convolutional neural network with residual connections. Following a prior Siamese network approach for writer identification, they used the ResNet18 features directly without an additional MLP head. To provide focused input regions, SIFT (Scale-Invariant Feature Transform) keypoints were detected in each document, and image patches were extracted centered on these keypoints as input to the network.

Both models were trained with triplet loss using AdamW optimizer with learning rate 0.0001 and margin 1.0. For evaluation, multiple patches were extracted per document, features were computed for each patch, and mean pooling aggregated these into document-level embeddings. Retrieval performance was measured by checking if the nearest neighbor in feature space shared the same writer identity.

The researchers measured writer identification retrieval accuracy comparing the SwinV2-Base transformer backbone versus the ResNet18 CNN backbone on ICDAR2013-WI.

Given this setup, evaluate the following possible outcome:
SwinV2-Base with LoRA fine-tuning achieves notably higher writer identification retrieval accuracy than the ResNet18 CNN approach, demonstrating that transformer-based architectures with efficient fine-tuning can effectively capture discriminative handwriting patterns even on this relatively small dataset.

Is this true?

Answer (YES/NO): YES